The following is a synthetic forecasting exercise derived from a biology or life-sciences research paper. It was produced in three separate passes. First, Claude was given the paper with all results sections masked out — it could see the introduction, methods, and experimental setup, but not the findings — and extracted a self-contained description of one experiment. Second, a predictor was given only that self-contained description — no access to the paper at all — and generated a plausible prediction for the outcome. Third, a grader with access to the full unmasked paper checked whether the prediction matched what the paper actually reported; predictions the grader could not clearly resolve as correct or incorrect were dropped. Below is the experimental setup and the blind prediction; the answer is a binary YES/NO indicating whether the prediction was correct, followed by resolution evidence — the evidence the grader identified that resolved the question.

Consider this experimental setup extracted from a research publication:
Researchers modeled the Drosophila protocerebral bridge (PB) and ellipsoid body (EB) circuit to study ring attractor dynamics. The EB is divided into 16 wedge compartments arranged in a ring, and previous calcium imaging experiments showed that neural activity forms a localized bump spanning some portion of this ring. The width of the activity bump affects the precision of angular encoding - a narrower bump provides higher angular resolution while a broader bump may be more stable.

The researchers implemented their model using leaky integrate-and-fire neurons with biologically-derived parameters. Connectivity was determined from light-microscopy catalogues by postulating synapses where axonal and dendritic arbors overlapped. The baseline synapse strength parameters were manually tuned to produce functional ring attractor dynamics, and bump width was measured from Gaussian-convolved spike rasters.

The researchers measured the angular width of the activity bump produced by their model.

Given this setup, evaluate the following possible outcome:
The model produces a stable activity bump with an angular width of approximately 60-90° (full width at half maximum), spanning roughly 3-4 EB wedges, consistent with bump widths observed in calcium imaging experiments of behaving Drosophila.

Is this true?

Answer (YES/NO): NO